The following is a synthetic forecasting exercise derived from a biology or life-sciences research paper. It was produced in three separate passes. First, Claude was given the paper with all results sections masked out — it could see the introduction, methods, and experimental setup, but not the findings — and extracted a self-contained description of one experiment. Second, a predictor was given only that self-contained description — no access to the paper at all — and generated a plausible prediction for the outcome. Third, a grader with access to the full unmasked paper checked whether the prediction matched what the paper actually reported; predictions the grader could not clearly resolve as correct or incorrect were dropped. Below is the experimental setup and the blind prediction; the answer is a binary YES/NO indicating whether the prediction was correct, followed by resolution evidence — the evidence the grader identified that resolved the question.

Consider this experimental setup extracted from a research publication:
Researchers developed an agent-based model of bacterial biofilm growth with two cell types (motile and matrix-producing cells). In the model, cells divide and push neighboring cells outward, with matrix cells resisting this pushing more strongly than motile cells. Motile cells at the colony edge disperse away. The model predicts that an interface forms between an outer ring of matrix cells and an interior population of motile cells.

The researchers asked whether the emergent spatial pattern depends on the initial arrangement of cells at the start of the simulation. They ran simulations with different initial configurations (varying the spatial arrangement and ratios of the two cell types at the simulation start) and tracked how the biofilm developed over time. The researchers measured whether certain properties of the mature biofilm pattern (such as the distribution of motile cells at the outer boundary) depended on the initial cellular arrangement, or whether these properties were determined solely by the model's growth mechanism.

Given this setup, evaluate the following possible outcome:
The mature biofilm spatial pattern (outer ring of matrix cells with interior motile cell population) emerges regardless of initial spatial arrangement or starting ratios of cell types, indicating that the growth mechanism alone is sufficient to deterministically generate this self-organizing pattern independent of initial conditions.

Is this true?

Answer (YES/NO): NO